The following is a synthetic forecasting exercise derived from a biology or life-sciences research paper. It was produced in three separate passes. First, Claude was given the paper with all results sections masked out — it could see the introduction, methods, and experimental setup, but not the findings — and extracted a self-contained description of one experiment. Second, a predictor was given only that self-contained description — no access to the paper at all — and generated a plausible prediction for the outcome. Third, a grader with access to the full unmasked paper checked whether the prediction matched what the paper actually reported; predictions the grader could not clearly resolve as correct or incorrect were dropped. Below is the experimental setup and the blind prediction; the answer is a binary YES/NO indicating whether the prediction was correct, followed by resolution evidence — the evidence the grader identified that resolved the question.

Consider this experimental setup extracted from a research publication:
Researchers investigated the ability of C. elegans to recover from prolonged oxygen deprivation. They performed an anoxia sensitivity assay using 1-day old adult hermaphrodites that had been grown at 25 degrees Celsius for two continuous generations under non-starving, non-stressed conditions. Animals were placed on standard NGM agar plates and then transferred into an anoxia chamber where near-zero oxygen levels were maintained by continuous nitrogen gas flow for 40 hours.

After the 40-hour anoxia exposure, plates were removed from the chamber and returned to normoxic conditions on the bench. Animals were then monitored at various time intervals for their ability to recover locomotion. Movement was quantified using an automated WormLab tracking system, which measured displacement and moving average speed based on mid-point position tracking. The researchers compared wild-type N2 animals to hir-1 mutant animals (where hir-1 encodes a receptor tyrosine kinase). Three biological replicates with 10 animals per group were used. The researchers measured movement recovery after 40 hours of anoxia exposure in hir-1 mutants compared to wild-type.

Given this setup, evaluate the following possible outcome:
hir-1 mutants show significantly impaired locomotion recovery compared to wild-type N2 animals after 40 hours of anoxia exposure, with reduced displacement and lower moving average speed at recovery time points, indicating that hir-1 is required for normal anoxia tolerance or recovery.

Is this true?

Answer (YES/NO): YES